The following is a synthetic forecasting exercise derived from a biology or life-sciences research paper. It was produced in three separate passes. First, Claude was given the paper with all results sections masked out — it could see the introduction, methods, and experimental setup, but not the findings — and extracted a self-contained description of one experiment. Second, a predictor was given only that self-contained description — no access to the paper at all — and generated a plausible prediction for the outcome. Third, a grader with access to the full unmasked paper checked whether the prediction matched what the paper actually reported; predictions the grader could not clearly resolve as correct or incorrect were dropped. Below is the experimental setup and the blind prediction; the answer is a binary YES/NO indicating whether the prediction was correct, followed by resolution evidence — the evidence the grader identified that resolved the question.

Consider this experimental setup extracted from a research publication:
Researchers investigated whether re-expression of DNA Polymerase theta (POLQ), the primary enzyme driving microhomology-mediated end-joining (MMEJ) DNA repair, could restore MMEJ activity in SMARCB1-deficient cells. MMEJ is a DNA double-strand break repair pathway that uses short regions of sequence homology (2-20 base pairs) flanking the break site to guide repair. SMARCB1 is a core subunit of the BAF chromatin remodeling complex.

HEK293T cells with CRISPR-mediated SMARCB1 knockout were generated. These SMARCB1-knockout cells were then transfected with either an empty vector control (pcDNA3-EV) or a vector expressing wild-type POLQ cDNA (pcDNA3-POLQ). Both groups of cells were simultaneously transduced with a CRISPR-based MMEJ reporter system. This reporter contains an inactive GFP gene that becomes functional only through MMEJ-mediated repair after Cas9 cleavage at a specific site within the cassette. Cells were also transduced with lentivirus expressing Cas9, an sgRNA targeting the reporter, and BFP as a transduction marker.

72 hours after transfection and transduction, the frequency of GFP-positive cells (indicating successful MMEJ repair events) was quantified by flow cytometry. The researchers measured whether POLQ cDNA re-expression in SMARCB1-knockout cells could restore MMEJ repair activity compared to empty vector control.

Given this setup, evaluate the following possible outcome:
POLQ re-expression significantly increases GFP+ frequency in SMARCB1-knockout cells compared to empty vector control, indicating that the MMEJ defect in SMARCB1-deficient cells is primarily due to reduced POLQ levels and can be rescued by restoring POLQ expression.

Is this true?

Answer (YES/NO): YES